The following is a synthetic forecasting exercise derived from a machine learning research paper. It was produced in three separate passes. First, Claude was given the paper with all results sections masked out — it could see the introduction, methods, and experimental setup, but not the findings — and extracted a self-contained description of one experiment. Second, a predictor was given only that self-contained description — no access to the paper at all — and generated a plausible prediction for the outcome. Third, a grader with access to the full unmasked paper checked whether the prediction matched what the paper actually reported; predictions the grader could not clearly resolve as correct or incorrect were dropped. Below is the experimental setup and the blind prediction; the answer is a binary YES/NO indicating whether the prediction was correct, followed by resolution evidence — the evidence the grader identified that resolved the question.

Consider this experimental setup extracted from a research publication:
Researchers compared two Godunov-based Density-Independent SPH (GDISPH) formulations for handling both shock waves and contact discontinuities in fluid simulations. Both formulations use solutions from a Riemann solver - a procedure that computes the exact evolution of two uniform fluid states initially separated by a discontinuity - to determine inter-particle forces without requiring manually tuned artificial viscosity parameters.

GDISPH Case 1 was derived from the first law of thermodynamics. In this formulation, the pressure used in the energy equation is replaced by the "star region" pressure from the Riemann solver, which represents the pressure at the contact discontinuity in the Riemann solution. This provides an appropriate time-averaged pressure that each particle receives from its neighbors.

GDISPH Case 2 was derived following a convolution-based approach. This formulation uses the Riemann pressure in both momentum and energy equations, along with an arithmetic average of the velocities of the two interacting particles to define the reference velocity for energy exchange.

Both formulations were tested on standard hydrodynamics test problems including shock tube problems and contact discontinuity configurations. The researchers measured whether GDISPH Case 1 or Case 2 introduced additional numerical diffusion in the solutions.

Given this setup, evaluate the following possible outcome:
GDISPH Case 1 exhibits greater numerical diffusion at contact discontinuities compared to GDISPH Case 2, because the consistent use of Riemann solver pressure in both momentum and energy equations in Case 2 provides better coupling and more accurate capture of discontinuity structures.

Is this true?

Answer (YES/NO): NO